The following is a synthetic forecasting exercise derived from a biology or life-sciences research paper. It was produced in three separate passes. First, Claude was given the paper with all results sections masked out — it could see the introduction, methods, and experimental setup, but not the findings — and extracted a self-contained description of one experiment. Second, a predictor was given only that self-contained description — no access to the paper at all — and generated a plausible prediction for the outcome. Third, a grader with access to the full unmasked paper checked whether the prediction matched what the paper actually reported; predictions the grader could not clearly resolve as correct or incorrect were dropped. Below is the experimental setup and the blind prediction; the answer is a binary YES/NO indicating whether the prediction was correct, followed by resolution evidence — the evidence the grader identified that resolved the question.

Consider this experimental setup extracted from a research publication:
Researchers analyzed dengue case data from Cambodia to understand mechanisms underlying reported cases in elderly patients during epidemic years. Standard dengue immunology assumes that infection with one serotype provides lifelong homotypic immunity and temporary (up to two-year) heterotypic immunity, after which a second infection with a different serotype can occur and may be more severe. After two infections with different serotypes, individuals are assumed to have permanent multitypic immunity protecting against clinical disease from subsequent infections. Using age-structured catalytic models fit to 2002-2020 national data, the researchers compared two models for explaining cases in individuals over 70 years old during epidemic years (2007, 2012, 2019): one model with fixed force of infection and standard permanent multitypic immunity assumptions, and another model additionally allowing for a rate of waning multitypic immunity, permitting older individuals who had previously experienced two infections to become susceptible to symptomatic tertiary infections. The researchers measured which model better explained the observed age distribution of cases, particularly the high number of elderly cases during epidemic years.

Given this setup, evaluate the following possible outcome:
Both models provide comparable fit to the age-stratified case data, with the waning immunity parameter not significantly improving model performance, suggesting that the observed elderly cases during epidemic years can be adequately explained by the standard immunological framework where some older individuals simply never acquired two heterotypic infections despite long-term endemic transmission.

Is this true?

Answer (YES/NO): NO